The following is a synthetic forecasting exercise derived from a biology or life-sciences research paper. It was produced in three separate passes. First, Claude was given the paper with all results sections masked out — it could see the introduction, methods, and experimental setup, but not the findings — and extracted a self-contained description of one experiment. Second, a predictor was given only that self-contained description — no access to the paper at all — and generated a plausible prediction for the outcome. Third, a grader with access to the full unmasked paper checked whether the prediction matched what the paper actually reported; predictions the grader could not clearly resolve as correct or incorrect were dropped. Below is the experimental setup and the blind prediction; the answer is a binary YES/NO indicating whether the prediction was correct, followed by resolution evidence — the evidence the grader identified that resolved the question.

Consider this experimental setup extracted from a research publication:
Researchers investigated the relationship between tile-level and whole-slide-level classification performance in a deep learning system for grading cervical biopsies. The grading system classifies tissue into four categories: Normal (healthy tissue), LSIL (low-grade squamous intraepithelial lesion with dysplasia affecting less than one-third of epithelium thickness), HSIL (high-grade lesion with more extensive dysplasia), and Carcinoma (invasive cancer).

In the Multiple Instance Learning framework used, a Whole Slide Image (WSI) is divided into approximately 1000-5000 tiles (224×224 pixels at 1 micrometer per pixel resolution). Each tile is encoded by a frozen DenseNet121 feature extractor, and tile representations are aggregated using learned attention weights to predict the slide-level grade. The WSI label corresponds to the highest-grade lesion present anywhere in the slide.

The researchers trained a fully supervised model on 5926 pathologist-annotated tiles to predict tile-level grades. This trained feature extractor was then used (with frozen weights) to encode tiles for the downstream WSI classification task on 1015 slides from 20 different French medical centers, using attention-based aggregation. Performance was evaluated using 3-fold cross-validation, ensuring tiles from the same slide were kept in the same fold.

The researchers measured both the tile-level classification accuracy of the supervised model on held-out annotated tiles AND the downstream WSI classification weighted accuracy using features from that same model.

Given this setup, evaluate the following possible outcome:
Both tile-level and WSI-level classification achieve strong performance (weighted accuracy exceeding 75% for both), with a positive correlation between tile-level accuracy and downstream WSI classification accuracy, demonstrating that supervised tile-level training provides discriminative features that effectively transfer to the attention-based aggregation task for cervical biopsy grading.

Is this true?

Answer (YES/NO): NO